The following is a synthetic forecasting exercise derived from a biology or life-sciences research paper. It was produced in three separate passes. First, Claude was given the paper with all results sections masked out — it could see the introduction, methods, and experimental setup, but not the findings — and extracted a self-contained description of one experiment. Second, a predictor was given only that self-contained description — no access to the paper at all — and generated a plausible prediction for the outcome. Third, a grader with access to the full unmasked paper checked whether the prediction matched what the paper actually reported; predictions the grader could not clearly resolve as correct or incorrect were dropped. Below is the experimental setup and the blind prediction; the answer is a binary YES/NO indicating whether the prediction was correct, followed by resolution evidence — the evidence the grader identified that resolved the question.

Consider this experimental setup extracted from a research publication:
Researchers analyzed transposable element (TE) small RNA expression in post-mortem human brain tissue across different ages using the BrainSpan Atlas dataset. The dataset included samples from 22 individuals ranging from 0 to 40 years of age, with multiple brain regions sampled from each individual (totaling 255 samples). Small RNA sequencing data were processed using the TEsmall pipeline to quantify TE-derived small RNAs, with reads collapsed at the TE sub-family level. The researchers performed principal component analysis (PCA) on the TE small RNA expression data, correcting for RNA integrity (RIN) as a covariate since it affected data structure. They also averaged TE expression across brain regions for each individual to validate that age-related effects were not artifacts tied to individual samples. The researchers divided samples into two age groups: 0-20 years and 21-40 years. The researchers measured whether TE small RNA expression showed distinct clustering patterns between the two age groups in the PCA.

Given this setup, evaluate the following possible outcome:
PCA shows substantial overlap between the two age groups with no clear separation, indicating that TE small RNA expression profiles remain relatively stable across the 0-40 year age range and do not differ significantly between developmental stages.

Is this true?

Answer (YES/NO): NO